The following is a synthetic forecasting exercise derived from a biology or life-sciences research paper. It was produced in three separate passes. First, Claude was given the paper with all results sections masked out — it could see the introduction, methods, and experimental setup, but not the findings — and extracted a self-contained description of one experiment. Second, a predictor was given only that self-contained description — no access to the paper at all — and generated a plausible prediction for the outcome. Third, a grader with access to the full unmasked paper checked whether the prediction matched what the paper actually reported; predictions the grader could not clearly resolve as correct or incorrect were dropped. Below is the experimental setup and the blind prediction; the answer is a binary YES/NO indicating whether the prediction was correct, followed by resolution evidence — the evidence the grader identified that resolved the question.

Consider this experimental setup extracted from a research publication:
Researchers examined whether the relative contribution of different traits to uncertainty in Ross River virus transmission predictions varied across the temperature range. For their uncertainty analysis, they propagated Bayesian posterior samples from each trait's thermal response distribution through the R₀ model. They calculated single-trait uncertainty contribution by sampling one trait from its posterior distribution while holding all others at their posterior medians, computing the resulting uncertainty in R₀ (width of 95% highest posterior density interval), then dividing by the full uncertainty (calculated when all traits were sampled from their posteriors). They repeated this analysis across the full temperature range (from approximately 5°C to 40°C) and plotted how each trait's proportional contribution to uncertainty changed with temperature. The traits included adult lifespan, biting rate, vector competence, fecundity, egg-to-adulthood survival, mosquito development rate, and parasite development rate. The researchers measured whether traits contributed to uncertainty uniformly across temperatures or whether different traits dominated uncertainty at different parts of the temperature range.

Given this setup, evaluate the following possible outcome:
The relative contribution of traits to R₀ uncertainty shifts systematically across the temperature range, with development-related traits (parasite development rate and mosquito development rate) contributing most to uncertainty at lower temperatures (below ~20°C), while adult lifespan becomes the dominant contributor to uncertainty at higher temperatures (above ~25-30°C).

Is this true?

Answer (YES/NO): NO